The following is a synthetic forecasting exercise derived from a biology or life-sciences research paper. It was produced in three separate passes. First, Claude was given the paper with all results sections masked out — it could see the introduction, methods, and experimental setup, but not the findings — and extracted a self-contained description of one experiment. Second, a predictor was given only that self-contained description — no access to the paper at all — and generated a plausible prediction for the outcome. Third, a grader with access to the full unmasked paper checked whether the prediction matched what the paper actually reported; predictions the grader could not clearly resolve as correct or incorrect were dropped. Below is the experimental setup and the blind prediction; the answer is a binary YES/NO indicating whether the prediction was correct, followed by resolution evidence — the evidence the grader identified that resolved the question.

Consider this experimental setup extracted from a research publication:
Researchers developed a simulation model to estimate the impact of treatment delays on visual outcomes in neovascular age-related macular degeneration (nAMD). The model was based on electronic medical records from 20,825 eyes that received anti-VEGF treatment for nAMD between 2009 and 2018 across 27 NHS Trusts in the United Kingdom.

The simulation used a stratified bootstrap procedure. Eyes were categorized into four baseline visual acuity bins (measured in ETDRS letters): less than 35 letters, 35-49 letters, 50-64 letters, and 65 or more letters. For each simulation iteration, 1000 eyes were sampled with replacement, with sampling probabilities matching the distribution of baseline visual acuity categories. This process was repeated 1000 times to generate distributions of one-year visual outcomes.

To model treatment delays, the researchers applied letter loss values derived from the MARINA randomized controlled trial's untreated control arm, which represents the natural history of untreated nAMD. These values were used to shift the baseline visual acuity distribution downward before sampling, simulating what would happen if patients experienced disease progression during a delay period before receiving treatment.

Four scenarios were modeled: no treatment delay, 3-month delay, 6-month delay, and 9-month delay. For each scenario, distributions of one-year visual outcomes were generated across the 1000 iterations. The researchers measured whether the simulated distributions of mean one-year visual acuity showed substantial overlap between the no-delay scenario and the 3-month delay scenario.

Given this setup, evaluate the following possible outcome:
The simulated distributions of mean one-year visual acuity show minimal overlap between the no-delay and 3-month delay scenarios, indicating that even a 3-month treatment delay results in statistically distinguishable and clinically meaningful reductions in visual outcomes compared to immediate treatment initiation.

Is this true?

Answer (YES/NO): YES